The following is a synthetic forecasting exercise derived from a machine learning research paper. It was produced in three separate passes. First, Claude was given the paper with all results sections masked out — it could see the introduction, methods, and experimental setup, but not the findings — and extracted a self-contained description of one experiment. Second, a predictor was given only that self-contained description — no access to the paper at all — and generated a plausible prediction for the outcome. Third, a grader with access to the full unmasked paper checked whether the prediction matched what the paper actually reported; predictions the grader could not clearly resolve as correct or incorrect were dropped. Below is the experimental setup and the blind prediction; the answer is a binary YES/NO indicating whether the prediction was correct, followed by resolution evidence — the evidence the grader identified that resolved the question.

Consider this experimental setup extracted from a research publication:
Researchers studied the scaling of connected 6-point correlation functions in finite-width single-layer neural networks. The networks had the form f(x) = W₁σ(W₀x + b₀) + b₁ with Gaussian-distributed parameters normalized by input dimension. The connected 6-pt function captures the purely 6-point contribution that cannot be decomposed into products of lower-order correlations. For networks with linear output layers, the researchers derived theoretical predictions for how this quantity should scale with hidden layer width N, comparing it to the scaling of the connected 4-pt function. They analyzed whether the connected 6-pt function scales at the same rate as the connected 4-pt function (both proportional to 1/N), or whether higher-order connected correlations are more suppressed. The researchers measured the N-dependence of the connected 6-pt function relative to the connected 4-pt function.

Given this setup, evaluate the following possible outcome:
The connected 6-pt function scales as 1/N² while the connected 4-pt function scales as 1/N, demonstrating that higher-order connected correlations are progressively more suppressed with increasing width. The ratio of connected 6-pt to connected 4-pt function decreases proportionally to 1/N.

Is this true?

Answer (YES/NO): YES